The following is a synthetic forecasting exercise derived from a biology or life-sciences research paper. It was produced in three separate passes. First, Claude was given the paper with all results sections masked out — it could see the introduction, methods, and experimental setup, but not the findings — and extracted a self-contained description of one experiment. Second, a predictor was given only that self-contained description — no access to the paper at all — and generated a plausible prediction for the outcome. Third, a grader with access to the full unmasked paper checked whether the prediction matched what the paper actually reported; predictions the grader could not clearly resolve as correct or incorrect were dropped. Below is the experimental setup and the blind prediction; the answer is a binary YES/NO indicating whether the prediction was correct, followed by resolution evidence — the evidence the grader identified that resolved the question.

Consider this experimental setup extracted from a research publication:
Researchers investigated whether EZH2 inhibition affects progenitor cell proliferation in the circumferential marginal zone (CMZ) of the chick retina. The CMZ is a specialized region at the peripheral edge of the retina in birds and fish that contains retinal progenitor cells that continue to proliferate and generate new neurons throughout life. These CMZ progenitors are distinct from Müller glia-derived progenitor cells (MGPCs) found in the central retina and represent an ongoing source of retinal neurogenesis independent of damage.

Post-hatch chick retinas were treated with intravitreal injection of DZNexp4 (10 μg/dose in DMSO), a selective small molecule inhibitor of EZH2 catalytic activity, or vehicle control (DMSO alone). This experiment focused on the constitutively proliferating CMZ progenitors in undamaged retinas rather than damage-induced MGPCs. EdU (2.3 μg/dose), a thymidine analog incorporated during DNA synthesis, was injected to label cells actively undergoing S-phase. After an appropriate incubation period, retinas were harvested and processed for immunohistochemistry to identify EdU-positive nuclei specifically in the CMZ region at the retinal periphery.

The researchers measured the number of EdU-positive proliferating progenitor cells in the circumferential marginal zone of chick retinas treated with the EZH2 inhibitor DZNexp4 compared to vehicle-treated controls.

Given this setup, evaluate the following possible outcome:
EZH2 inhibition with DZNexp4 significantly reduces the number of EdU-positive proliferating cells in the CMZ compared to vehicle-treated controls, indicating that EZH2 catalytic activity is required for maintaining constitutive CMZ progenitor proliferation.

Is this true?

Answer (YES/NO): NO